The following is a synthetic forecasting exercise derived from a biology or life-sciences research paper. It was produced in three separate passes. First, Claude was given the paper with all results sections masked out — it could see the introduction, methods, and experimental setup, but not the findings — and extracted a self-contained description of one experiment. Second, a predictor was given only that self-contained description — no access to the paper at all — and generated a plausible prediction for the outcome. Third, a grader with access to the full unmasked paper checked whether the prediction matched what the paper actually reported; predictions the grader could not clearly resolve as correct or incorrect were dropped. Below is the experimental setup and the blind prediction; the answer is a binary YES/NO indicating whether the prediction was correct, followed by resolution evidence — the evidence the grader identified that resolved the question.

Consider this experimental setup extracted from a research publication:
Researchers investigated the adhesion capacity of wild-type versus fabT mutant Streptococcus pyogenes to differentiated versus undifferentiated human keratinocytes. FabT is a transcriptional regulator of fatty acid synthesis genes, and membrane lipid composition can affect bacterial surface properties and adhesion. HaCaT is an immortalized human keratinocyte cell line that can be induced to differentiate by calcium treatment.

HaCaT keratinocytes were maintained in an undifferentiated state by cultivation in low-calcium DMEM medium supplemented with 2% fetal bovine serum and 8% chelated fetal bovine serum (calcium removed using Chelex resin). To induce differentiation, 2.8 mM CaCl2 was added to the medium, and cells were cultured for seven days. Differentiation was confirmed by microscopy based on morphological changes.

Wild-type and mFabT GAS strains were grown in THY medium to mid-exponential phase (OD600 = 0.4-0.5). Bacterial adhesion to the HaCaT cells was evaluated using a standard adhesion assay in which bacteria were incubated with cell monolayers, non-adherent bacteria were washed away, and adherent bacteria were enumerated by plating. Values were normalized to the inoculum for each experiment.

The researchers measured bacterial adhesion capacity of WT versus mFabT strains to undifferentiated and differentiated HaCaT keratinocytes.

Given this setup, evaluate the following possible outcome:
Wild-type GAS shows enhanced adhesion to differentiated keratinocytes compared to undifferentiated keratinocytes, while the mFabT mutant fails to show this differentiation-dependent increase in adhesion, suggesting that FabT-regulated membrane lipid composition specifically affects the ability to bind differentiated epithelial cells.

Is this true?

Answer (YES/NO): NO